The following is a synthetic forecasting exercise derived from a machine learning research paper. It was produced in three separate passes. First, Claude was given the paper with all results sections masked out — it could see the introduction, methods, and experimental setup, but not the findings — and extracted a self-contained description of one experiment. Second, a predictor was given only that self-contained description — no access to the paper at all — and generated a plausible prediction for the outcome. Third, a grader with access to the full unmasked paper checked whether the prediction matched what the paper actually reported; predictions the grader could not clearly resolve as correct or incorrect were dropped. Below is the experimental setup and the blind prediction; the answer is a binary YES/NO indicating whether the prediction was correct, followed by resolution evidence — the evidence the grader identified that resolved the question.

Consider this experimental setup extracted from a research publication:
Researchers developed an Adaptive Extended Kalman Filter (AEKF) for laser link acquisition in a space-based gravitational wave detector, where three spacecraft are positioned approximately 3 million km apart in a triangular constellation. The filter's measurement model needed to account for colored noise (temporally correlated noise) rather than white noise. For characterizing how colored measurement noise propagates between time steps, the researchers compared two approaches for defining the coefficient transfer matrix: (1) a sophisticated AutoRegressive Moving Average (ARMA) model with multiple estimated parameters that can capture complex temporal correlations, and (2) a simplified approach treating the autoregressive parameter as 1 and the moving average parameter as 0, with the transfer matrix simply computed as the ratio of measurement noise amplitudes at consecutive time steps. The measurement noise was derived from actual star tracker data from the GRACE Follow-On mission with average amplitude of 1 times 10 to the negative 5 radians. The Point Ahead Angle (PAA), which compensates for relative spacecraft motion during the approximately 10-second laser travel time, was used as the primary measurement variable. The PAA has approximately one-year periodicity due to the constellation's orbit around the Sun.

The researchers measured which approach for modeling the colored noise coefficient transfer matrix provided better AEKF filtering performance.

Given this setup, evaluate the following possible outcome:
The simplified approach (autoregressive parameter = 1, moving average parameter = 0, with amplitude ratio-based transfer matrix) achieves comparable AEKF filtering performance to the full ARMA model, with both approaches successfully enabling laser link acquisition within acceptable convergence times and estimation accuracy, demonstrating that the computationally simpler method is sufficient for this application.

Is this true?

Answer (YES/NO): NO